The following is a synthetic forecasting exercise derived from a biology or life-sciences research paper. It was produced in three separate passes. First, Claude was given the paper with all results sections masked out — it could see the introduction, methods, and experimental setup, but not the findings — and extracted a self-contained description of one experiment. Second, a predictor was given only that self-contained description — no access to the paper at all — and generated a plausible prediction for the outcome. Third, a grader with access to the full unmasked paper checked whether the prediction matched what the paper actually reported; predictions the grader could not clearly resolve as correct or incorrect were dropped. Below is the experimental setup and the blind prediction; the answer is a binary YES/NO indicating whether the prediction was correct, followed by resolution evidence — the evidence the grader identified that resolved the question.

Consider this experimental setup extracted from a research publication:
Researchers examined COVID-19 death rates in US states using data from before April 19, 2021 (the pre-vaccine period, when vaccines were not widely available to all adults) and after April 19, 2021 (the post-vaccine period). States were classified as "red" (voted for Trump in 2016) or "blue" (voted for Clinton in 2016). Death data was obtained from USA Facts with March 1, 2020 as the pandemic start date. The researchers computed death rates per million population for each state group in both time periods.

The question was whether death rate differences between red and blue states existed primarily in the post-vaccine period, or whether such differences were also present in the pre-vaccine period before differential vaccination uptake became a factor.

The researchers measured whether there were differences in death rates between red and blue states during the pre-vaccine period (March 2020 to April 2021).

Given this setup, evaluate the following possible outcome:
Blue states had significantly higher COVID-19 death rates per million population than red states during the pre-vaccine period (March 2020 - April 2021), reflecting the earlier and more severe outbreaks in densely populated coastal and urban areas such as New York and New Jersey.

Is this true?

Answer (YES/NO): NO